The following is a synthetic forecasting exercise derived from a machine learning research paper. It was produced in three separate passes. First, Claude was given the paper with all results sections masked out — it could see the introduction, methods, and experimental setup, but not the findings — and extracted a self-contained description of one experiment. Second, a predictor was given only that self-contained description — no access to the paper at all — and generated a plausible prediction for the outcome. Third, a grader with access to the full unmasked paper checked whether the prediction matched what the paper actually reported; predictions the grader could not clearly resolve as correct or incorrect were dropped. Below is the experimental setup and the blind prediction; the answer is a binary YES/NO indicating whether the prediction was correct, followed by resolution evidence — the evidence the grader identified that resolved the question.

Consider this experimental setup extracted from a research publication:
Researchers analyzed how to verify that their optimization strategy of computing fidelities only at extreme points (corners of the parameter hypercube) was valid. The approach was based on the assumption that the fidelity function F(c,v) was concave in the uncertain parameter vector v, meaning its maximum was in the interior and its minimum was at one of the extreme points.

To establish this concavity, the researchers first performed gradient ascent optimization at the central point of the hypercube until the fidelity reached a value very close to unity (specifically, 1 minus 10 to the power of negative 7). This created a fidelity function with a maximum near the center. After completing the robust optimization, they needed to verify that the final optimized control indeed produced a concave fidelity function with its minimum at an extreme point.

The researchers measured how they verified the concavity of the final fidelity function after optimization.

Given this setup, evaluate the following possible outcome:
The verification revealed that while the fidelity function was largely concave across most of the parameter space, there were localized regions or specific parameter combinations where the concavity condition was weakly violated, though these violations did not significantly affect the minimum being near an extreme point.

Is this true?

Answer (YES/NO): NO